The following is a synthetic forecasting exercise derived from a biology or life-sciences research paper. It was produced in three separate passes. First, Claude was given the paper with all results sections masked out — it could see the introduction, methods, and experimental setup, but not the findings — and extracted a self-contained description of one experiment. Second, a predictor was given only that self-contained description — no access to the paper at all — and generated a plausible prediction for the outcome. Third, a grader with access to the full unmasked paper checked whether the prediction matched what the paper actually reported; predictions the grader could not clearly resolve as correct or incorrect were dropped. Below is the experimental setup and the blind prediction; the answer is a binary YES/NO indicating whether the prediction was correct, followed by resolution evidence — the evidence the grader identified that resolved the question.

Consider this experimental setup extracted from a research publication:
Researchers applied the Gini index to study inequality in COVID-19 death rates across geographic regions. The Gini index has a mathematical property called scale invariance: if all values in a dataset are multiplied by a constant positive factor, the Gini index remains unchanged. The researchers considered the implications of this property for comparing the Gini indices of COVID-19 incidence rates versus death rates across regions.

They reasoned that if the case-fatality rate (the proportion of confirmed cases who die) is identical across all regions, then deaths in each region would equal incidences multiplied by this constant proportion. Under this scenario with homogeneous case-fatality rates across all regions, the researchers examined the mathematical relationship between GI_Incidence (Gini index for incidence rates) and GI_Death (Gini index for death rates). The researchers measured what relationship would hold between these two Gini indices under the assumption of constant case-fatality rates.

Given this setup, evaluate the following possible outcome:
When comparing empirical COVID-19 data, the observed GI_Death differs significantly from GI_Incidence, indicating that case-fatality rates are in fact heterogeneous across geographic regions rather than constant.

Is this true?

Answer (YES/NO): YES